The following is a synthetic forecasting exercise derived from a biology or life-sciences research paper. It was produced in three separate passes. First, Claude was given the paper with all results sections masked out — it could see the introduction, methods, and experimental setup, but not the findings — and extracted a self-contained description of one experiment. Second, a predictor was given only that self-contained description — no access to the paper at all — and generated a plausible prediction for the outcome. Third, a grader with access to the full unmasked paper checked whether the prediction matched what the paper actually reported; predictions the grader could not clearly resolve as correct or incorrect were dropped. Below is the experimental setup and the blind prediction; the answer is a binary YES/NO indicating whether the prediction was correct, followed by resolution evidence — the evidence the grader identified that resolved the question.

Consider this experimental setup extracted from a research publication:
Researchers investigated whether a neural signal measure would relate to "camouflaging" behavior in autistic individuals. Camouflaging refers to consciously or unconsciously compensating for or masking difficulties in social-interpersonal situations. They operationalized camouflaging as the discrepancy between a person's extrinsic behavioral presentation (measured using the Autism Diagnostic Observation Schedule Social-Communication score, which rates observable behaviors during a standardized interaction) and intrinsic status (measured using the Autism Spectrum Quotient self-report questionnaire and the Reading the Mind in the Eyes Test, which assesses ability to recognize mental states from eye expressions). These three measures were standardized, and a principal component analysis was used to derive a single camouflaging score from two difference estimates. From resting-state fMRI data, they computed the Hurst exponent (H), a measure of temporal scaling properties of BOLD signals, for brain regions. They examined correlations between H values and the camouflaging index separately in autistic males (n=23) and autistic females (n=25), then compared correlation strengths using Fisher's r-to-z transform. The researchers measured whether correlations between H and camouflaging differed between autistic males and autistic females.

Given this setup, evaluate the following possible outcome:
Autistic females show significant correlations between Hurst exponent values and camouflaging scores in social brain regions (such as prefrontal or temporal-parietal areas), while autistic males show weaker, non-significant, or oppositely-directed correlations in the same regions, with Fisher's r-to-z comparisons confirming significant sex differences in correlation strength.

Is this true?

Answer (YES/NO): YES